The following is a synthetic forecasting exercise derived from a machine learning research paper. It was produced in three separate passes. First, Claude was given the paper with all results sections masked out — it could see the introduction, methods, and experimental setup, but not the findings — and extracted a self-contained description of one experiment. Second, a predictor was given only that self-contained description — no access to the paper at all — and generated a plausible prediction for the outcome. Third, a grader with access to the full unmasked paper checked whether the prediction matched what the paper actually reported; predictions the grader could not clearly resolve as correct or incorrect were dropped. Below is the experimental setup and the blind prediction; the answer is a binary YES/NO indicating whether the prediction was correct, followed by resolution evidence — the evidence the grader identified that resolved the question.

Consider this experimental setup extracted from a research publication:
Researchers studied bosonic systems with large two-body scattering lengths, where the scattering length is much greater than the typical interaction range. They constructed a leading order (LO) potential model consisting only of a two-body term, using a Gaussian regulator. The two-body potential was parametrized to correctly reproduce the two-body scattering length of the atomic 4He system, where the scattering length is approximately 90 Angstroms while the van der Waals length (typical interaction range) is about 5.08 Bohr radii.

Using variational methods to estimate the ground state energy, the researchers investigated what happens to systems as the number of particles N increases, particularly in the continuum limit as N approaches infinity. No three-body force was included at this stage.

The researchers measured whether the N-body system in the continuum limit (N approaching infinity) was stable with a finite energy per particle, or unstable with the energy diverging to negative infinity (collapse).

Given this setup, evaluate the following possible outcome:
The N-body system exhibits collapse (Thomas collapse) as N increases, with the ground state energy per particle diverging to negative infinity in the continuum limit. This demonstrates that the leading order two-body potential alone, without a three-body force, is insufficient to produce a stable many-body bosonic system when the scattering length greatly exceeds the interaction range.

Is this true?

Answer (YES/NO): YES